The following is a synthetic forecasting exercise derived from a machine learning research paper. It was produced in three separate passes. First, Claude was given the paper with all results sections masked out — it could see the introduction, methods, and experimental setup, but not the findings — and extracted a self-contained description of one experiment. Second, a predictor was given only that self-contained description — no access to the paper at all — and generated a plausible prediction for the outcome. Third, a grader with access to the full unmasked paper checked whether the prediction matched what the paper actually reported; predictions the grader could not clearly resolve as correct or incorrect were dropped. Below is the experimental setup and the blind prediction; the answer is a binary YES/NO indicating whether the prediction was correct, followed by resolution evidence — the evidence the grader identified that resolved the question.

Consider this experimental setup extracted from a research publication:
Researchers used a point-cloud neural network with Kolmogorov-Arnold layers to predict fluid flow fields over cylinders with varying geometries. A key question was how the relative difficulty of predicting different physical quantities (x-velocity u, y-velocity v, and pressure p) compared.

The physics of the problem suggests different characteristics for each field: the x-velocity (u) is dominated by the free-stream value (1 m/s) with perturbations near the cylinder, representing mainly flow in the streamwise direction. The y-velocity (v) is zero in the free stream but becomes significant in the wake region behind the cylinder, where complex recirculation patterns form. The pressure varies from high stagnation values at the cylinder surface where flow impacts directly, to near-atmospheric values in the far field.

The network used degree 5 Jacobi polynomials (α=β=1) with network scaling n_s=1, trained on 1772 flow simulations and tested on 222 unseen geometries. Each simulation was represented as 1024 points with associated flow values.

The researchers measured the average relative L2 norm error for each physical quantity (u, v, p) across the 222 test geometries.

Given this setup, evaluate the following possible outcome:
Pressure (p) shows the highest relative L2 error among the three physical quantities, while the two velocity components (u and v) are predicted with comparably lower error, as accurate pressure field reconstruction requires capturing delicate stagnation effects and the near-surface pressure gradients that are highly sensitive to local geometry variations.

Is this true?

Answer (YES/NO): NO